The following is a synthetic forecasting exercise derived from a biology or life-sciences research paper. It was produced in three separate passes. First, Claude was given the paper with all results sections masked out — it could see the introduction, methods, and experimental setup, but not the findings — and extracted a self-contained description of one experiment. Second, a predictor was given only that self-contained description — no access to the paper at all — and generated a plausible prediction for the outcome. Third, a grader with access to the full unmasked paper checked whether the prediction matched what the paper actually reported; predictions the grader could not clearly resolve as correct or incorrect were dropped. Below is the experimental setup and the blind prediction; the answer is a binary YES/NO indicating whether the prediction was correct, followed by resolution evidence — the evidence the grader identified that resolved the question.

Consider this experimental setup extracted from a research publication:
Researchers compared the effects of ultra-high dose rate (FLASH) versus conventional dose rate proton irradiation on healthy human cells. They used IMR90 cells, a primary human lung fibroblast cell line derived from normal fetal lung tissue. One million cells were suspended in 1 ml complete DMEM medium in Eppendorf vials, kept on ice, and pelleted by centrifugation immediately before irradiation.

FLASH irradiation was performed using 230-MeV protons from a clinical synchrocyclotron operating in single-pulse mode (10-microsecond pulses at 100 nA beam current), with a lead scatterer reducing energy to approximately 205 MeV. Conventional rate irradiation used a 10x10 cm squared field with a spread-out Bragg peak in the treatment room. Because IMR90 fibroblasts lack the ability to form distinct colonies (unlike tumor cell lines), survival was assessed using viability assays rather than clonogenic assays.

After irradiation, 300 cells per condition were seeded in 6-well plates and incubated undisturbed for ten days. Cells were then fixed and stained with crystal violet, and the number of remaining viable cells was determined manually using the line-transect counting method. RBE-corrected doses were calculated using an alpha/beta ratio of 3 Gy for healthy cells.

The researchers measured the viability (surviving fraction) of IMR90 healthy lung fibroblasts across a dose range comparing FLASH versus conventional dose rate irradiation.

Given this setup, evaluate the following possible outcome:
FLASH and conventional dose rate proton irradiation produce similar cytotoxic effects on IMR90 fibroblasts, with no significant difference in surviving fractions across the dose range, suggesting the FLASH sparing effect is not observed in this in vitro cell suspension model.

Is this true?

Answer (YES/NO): NO